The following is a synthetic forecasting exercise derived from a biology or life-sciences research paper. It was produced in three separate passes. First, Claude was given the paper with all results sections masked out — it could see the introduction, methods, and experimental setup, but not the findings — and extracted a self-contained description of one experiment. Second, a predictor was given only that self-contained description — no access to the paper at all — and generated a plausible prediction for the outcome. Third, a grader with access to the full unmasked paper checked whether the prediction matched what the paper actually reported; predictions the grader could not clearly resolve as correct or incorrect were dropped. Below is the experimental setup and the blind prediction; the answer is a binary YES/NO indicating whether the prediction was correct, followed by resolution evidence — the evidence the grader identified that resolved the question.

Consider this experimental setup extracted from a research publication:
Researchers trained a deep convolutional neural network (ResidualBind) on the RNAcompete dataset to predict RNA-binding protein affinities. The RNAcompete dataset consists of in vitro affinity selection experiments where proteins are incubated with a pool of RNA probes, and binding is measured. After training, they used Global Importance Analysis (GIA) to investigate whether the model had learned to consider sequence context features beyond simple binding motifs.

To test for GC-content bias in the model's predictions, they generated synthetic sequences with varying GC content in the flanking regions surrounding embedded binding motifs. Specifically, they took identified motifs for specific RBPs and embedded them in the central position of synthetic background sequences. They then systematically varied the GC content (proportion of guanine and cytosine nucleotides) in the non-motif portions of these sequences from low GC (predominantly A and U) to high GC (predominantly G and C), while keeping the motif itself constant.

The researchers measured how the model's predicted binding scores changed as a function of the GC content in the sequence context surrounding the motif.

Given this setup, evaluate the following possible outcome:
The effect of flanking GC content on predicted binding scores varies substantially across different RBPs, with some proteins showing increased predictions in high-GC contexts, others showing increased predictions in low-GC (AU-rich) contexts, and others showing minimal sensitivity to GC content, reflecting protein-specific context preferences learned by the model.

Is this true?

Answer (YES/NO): NO